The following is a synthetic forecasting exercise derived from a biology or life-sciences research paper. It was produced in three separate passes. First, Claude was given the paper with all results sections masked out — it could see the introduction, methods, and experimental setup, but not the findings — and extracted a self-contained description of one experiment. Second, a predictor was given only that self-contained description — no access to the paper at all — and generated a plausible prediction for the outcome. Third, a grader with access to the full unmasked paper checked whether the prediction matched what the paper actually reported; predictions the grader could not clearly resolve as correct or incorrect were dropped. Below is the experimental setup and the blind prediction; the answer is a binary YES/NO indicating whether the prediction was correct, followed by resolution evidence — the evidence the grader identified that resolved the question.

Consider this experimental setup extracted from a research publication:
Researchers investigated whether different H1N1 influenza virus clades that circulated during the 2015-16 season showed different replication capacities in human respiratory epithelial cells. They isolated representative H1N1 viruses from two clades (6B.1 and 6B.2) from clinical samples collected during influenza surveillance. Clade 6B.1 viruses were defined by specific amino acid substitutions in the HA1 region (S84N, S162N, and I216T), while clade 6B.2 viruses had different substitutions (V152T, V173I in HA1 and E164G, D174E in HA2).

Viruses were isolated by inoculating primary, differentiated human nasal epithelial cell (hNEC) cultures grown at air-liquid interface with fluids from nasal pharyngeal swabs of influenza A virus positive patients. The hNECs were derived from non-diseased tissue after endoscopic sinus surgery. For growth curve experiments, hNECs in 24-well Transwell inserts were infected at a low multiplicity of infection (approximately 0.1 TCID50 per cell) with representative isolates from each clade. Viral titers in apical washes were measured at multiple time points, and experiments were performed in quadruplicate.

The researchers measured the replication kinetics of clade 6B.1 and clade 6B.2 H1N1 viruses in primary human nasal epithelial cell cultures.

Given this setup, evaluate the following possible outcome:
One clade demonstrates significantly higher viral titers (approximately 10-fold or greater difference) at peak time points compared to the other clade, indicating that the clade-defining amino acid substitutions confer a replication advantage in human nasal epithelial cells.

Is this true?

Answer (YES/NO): NO